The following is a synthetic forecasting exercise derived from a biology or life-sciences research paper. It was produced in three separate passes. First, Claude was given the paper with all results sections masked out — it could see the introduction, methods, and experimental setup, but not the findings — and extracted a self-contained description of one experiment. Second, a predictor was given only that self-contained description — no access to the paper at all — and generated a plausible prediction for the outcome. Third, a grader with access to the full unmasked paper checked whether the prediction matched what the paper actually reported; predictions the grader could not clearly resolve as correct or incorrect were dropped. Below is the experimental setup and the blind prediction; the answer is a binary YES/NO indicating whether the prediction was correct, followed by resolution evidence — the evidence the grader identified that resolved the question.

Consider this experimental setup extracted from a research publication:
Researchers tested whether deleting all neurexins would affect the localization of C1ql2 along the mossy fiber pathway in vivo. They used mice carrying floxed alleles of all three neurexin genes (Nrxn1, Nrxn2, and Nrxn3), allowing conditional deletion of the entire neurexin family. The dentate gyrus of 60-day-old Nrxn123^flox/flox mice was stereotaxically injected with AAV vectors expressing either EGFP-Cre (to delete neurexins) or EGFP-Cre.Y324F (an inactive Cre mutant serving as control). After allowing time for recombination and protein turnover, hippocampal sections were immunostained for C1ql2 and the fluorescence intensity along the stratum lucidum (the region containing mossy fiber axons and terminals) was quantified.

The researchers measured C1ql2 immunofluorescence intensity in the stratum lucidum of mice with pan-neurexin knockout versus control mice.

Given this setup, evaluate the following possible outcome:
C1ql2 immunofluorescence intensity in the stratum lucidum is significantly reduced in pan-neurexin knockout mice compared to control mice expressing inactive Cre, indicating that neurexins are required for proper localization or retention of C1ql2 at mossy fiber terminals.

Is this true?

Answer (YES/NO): YES